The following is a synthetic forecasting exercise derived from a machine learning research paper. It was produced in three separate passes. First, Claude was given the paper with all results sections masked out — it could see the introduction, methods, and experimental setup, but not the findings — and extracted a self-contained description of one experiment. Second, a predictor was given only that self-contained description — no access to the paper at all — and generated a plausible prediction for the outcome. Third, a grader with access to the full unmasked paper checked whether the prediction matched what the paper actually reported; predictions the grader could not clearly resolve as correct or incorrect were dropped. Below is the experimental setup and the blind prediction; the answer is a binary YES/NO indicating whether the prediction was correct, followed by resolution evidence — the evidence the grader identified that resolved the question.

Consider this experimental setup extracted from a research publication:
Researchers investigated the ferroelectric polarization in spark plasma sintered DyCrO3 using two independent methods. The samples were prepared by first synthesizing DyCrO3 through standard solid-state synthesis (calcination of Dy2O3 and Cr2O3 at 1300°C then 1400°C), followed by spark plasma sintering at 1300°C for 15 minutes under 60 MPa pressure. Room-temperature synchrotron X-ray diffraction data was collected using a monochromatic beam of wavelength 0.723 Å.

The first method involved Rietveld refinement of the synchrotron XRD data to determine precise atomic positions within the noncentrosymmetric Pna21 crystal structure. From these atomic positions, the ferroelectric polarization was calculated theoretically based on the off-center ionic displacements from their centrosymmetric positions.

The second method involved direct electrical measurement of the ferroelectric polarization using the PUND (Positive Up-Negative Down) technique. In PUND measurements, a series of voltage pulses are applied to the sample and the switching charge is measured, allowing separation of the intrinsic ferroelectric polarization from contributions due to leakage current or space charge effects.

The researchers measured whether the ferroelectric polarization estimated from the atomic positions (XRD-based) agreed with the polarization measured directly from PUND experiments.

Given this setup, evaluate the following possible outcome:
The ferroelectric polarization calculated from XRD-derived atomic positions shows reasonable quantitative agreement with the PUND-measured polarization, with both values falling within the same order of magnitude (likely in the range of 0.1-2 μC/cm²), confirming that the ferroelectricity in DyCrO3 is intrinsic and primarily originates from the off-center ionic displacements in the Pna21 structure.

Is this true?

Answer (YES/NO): YES